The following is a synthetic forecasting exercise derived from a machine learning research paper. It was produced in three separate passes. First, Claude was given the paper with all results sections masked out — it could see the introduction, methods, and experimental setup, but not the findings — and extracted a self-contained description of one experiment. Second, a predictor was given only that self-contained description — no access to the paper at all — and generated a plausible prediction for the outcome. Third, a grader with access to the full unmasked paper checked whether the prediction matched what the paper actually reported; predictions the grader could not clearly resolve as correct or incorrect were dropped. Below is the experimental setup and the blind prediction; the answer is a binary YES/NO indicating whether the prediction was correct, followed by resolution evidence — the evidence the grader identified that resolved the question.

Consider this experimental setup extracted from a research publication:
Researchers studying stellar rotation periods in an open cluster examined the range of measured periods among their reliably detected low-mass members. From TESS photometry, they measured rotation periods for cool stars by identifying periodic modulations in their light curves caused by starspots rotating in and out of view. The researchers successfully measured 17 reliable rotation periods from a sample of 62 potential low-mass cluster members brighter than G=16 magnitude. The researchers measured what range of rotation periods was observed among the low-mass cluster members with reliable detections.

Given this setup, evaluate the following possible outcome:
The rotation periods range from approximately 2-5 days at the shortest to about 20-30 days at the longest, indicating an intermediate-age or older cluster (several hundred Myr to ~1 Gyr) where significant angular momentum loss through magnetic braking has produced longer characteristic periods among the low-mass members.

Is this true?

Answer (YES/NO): NO